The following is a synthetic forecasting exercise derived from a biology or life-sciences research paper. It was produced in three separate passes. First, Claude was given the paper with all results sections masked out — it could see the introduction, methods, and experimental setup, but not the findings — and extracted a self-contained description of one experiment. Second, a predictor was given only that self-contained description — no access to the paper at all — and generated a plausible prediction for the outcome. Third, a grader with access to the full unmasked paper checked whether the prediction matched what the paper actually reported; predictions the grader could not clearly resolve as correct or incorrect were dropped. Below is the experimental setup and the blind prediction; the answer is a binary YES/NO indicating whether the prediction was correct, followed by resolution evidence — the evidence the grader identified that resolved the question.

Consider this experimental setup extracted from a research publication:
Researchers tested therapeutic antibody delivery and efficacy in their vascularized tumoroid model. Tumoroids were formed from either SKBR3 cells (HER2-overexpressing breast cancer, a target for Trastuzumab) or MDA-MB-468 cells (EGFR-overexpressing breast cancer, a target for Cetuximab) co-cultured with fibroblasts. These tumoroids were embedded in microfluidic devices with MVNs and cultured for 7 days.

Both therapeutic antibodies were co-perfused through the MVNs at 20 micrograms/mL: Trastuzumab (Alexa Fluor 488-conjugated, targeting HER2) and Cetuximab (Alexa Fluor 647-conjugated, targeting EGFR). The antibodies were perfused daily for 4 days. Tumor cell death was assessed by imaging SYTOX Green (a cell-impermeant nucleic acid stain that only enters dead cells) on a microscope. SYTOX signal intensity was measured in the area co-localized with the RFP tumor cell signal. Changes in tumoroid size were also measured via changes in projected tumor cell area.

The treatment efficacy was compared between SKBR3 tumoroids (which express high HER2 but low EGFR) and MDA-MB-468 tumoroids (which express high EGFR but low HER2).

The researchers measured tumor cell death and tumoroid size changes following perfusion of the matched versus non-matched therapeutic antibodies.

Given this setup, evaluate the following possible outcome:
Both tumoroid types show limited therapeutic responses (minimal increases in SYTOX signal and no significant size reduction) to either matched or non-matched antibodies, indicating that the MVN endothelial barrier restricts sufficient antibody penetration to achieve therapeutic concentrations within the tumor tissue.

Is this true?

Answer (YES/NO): NO